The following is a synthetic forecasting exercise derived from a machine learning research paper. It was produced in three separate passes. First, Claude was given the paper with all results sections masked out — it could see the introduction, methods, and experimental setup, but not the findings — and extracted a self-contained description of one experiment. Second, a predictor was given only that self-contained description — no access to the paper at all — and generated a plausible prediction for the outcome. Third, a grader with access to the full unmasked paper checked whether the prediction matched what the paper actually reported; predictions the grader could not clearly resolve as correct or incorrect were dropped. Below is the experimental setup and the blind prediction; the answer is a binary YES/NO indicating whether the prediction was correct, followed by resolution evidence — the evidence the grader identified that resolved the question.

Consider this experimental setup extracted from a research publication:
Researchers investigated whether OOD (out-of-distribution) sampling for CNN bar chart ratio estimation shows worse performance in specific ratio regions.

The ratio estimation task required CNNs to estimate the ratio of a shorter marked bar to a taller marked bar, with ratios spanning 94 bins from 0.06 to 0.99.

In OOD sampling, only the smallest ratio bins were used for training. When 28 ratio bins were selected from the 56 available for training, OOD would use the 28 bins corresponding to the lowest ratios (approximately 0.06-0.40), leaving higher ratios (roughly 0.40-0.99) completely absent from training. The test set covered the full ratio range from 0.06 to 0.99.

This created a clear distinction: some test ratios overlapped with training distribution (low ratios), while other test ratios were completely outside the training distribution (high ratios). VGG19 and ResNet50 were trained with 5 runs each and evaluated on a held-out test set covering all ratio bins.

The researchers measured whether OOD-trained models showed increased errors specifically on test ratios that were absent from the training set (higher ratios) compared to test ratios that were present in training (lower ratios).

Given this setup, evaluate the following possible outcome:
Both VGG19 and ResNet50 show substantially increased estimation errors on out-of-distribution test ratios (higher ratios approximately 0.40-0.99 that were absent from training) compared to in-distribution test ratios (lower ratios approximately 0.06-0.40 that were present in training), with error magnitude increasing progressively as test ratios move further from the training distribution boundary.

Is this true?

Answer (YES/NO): YES